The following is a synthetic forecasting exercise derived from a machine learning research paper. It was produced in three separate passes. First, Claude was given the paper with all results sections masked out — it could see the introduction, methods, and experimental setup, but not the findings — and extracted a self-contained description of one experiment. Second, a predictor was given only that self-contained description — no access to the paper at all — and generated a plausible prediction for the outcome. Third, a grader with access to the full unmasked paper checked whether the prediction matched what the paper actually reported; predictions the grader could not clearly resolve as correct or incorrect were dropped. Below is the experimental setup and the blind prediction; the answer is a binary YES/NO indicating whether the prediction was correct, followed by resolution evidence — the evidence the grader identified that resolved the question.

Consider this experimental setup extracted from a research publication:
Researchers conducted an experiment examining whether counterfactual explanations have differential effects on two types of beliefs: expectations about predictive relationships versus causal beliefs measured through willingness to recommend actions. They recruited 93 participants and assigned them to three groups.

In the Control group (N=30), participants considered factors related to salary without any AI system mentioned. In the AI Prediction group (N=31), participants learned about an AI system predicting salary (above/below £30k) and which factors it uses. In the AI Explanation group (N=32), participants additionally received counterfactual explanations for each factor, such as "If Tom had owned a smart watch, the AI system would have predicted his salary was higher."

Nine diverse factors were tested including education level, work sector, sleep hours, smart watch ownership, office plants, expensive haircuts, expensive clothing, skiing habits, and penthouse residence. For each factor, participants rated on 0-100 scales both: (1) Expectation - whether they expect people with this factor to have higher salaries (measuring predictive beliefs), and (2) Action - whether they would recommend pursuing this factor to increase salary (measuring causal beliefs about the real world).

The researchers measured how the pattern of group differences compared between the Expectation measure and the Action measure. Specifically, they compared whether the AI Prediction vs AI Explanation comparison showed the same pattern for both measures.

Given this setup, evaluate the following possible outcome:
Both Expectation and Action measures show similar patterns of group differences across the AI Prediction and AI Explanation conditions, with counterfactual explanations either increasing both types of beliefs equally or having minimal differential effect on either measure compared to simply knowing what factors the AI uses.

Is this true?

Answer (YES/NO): NO